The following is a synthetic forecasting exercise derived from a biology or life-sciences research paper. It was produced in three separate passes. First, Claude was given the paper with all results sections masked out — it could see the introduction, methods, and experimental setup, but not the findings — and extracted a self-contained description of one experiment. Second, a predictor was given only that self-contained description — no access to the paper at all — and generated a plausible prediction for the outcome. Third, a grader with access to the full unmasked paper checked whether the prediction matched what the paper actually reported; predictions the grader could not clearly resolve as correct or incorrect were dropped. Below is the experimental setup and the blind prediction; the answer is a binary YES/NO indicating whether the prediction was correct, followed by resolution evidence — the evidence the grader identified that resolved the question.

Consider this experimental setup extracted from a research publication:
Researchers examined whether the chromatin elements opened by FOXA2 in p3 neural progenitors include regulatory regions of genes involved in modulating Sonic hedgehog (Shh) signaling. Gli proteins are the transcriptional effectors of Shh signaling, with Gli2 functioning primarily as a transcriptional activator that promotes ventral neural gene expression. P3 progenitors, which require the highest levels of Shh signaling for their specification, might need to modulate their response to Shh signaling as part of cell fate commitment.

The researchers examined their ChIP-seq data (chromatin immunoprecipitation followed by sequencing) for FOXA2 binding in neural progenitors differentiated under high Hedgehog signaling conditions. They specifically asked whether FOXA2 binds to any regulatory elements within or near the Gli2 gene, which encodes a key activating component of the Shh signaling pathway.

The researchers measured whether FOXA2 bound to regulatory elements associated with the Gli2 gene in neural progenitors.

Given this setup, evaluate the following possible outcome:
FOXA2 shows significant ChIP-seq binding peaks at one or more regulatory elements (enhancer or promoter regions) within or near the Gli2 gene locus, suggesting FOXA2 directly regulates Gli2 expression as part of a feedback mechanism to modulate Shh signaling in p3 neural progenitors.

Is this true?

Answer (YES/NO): YES